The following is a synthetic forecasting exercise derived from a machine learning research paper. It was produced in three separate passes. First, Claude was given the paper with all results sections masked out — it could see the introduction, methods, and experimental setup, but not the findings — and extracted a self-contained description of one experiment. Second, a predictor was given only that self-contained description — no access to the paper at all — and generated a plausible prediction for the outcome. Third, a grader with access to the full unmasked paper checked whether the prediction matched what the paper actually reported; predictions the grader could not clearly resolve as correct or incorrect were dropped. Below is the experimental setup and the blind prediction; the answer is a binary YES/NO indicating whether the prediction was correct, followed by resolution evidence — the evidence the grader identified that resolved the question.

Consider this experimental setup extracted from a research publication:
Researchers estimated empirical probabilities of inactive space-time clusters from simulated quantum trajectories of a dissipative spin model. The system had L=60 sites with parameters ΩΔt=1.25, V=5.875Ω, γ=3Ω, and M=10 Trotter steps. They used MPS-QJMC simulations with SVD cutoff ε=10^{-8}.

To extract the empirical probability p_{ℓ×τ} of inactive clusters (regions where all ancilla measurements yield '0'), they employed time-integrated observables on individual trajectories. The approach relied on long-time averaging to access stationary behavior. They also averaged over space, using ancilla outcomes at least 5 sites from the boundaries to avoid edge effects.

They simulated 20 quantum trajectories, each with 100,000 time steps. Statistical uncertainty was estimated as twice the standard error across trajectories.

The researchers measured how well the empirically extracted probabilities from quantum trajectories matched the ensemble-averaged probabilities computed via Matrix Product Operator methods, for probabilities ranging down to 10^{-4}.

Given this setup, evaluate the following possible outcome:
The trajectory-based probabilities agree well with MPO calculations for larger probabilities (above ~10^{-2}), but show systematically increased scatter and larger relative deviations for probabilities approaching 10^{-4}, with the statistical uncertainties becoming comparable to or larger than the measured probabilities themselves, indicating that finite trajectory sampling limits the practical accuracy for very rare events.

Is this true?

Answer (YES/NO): NO